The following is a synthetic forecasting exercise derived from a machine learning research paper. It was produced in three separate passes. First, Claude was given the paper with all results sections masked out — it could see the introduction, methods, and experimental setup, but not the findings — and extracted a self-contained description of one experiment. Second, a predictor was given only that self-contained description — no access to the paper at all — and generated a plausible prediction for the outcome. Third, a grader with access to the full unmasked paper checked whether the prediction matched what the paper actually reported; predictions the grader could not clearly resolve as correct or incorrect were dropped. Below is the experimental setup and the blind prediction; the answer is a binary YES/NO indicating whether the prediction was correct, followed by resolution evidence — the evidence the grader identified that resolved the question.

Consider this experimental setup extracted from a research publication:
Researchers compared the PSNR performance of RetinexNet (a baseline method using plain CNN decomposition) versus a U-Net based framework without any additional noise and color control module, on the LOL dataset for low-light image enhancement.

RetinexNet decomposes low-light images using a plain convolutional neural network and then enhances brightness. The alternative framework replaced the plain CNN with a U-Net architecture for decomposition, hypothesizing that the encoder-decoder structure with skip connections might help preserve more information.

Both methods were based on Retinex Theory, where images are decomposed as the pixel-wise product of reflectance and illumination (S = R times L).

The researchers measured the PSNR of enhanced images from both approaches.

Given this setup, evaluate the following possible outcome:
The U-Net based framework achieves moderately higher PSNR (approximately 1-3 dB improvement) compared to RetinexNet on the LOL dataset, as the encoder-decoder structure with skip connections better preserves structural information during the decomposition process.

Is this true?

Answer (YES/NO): YES